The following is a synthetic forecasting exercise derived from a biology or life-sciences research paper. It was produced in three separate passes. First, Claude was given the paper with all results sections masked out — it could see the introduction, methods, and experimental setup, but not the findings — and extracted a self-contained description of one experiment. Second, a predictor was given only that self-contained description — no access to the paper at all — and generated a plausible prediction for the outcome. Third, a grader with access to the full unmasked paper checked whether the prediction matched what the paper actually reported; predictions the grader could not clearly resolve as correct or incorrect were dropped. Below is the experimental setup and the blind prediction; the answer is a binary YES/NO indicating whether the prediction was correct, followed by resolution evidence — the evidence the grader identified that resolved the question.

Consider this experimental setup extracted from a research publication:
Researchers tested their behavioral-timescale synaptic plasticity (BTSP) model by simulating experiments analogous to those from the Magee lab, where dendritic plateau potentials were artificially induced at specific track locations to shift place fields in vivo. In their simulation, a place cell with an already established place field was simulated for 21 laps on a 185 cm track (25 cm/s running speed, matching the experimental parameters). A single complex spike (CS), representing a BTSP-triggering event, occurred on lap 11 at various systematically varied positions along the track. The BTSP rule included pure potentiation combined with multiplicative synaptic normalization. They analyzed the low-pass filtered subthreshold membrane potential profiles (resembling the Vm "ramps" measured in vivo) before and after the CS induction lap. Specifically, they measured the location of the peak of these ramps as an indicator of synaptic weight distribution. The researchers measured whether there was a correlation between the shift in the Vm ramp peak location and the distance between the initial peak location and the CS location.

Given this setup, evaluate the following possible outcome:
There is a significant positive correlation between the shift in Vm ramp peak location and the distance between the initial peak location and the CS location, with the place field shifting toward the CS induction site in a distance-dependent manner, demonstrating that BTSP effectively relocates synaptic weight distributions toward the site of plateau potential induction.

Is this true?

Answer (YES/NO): YES